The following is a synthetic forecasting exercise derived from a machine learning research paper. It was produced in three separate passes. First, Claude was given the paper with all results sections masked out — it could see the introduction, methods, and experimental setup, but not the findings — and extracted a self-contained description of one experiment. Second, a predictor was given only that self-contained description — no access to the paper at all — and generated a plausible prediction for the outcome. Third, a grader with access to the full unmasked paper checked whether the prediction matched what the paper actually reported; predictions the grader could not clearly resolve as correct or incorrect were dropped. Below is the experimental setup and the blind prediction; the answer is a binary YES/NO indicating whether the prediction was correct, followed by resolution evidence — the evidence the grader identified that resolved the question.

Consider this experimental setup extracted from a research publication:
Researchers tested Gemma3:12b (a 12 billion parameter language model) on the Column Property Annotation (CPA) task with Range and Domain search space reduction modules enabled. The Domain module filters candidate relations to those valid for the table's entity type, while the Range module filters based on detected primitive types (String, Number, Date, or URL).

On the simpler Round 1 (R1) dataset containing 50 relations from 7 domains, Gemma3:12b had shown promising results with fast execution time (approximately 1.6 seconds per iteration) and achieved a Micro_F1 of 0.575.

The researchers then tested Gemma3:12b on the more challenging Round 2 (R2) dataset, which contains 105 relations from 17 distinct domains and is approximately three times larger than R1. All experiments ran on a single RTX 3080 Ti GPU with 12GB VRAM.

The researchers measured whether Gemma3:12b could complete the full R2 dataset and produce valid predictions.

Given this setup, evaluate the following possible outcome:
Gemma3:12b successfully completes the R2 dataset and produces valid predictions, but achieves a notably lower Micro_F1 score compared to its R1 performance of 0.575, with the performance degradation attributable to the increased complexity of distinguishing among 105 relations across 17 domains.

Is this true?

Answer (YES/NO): NO